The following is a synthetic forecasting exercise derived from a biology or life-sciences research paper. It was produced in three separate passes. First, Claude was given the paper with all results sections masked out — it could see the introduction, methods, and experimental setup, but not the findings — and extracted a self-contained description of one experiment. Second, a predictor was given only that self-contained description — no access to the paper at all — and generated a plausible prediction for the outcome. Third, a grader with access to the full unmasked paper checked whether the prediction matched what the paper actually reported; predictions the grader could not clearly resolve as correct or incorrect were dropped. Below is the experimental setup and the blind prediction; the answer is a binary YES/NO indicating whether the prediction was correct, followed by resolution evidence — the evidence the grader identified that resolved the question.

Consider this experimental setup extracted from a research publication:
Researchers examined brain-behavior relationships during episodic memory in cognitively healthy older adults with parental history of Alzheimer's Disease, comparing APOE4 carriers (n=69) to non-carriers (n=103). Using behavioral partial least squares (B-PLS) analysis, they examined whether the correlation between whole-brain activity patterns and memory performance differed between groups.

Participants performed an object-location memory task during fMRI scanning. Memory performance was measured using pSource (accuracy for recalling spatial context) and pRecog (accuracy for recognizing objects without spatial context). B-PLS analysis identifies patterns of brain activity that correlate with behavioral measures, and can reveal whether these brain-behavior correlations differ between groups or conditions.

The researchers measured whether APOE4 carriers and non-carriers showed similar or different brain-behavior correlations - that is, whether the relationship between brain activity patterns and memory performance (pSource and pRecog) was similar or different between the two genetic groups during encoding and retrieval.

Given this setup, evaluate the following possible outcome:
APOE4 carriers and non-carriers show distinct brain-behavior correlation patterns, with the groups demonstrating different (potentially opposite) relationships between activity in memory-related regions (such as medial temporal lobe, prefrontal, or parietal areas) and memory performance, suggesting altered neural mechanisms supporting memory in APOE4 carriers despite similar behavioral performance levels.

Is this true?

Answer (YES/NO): YES